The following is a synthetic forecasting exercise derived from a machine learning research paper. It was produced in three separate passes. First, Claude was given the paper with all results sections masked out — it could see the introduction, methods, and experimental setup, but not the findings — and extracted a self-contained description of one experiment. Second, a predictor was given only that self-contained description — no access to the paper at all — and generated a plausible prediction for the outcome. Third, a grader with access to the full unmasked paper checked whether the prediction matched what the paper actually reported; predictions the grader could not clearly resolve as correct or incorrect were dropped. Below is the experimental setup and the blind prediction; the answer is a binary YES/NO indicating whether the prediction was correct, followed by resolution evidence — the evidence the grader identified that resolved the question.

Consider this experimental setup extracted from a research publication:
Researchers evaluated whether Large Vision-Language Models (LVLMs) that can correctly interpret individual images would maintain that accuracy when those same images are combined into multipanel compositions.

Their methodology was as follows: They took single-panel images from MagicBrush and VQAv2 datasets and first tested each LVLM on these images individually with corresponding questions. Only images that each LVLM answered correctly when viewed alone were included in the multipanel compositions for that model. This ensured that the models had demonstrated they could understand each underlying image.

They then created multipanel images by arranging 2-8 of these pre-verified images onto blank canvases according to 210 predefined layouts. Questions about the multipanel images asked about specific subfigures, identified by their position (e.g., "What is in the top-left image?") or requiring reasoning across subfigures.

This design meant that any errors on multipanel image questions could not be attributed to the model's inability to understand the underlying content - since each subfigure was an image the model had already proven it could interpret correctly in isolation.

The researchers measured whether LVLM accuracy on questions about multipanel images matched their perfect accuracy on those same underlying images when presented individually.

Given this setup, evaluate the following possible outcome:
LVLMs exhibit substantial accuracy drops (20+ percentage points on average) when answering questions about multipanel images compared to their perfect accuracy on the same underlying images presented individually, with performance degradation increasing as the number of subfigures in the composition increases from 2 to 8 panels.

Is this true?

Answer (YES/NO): YES